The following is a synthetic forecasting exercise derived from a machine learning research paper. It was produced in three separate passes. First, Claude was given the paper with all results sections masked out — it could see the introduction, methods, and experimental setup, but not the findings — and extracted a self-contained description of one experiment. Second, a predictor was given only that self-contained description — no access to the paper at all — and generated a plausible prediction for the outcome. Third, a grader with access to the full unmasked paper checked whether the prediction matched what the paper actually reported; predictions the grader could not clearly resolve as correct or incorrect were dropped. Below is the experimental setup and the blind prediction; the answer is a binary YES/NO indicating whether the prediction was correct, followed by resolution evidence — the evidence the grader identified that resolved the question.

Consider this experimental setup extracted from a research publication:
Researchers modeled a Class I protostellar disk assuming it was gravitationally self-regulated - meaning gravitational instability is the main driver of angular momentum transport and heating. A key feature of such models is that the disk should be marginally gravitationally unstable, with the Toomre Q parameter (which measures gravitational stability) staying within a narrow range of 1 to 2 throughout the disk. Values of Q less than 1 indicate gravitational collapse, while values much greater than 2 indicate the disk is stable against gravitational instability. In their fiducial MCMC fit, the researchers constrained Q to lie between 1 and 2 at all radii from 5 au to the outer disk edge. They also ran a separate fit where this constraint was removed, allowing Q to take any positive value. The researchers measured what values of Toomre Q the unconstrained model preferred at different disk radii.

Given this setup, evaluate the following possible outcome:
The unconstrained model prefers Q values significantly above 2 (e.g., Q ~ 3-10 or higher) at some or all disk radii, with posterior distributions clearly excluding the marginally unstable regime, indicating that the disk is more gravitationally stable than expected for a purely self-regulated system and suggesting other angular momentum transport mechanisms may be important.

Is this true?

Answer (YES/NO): NO